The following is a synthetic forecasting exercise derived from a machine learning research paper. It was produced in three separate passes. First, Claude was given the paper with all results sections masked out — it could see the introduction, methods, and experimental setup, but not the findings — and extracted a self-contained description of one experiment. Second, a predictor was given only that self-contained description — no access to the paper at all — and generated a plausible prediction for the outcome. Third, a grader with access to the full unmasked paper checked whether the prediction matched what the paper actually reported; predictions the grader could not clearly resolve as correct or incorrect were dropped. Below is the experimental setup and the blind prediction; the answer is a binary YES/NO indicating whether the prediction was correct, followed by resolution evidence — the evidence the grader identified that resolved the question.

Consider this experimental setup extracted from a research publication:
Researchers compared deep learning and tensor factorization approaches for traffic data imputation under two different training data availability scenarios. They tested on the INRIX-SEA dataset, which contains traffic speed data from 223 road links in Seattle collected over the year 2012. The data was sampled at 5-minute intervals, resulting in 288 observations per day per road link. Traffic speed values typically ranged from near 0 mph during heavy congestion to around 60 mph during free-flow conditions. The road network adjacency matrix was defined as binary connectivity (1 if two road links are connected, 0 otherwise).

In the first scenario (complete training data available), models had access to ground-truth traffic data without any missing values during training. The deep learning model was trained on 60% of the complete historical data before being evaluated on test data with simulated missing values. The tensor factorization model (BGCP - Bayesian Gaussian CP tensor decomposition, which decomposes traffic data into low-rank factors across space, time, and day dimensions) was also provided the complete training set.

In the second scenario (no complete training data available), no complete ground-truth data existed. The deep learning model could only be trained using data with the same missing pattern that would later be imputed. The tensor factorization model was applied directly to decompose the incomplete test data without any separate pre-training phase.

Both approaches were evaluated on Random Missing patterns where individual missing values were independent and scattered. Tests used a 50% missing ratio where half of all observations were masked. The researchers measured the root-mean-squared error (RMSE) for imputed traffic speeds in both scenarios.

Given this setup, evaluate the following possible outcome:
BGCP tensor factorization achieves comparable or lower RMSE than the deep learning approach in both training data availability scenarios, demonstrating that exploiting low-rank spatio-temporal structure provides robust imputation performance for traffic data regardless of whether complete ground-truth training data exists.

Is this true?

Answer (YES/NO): NO